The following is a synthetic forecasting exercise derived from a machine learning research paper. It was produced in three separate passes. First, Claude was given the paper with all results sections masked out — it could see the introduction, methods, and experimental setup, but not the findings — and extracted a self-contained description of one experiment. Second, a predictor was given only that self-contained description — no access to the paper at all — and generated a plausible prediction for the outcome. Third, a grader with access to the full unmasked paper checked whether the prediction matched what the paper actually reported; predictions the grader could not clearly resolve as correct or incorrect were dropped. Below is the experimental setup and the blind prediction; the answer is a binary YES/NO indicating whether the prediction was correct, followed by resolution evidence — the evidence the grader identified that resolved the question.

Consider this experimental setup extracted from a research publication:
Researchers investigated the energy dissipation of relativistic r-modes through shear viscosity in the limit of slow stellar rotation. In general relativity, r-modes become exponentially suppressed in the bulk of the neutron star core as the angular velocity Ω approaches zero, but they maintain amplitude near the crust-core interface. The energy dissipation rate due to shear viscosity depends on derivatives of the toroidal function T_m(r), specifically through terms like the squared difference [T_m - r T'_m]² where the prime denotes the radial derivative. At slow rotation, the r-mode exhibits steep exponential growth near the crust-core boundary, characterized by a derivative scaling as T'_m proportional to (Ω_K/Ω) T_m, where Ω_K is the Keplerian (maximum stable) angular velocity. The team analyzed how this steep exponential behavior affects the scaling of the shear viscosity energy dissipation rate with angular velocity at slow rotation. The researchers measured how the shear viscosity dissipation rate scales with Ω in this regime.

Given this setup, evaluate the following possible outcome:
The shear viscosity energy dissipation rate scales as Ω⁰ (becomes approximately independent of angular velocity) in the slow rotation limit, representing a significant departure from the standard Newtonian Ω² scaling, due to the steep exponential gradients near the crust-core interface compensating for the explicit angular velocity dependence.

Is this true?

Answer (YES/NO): YES